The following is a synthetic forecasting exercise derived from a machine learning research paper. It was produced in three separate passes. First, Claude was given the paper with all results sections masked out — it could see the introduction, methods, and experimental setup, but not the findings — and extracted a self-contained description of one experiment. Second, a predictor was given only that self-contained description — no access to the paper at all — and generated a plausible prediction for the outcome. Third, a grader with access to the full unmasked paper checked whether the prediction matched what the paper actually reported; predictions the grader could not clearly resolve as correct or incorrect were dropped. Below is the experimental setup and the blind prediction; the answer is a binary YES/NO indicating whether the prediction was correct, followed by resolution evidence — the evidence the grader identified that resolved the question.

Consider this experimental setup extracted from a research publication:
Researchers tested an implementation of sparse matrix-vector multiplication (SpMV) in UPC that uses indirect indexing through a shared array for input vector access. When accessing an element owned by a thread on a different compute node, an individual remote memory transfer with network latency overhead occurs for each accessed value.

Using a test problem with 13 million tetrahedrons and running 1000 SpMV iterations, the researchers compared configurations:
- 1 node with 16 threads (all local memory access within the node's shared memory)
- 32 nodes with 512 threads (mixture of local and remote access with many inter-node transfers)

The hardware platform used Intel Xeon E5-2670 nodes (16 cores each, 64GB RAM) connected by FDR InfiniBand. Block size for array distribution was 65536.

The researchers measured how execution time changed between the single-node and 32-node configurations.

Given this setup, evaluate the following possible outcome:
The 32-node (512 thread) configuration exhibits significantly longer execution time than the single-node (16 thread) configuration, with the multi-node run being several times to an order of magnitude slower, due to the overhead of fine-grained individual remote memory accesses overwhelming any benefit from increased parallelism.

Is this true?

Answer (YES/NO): NO